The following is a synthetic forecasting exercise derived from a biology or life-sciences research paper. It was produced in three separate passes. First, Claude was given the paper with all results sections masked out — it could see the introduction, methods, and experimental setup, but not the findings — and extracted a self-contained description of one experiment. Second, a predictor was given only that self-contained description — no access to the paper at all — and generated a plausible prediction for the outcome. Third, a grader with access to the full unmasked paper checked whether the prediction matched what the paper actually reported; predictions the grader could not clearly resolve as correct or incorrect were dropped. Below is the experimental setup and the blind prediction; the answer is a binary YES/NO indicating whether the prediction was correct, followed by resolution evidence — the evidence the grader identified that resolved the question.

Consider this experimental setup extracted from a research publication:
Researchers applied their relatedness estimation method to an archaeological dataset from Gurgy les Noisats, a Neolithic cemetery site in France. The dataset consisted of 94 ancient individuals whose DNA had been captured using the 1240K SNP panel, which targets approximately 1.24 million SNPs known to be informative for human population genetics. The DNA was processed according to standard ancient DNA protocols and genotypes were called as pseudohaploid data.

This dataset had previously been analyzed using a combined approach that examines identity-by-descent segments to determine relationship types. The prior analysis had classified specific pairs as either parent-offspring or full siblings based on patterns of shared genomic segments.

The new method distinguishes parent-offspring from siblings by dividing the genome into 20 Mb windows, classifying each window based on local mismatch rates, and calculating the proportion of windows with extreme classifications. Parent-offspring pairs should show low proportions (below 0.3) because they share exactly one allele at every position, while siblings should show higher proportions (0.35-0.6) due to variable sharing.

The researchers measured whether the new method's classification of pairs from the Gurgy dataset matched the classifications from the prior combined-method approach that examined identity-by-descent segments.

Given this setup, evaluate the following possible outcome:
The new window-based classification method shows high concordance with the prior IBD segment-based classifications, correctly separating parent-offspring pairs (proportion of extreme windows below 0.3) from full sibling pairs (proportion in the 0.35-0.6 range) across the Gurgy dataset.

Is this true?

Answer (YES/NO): YES